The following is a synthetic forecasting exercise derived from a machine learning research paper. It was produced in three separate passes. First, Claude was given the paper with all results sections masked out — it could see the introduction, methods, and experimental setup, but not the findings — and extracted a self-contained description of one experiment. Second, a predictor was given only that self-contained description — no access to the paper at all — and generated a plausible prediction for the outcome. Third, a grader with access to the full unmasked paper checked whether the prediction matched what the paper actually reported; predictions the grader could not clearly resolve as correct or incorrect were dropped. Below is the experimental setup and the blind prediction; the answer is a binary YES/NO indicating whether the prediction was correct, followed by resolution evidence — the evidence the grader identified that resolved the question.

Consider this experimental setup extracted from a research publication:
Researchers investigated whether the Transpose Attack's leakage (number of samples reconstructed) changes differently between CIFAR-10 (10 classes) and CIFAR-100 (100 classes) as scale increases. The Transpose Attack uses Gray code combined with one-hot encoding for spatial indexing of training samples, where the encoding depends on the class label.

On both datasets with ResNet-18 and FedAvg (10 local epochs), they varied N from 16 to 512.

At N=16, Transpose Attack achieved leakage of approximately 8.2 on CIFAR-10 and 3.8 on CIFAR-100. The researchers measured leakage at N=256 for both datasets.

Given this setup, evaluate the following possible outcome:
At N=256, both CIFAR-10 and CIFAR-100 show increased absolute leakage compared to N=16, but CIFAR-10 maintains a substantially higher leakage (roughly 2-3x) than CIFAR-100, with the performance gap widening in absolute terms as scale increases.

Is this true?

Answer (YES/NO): NO